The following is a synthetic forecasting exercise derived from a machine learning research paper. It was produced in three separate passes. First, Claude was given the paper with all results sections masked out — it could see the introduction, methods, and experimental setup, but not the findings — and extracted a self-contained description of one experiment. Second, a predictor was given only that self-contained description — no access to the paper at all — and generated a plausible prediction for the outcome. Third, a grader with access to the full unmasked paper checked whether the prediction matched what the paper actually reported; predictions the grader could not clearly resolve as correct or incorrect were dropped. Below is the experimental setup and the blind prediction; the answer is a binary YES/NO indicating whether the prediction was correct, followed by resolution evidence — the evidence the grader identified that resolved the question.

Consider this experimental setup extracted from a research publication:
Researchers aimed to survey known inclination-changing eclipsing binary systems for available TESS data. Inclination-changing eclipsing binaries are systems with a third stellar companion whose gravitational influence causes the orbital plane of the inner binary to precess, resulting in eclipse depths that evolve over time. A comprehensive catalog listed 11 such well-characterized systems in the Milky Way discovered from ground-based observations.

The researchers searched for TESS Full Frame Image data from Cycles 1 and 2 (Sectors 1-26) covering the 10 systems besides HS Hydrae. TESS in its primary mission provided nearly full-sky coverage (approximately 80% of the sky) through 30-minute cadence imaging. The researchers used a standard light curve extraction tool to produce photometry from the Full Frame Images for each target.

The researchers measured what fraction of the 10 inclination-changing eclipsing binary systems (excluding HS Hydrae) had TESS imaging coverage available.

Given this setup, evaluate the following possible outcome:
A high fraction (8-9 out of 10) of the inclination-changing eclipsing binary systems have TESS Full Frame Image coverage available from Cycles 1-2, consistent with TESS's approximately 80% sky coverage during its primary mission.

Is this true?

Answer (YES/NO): YES